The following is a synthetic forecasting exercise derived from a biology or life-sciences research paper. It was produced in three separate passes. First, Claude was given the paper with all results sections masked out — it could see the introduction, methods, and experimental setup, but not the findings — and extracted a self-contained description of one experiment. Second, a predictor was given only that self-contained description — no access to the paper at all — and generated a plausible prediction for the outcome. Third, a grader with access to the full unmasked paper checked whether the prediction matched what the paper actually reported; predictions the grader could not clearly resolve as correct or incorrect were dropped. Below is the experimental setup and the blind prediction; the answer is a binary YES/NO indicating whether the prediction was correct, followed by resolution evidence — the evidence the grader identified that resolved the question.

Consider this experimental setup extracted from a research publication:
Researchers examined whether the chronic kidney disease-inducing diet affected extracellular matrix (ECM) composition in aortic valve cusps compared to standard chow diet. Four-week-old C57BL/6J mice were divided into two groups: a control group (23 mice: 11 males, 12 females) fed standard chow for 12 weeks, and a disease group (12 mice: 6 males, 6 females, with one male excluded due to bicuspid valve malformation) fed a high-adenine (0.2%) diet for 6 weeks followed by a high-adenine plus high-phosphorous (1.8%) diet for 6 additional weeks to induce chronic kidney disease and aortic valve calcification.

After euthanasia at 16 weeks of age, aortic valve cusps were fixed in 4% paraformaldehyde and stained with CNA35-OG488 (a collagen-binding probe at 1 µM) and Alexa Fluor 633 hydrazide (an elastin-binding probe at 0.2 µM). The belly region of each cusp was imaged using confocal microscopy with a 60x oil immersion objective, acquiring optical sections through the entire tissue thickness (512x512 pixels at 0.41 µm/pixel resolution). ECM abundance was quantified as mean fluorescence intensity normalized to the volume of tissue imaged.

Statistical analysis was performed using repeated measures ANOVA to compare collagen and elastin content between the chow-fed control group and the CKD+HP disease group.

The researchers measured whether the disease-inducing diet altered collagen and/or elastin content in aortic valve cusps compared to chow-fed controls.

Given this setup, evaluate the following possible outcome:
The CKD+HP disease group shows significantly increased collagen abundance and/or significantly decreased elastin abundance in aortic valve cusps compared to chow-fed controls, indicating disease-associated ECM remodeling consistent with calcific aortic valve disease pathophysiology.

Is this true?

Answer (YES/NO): YES